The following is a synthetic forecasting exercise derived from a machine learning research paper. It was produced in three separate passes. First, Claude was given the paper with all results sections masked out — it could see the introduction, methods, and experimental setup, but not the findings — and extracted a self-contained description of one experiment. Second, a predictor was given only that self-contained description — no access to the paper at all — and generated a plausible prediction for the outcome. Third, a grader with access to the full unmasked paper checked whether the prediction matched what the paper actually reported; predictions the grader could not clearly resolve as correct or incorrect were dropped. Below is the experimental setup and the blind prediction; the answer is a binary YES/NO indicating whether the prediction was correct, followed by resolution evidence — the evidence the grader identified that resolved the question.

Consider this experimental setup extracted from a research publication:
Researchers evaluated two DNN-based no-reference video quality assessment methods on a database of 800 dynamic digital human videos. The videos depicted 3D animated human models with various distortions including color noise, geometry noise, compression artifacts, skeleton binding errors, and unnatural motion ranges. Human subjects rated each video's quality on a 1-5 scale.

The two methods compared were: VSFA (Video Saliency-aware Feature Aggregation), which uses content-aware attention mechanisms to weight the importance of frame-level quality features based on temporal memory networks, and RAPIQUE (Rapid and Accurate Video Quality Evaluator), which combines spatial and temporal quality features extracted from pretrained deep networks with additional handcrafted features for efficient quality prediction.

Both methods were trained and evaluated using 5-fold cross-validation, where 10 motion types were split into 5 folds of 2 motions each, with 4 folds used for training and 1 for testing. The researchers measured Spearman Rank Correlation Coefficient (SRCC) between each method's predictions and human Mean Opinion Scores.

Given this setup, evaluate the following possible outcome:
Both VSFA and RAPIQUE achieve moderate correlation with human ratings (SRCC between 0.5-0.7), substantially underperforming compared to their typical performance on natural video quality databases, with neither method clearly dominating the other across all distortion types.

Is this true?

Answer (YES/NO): NO